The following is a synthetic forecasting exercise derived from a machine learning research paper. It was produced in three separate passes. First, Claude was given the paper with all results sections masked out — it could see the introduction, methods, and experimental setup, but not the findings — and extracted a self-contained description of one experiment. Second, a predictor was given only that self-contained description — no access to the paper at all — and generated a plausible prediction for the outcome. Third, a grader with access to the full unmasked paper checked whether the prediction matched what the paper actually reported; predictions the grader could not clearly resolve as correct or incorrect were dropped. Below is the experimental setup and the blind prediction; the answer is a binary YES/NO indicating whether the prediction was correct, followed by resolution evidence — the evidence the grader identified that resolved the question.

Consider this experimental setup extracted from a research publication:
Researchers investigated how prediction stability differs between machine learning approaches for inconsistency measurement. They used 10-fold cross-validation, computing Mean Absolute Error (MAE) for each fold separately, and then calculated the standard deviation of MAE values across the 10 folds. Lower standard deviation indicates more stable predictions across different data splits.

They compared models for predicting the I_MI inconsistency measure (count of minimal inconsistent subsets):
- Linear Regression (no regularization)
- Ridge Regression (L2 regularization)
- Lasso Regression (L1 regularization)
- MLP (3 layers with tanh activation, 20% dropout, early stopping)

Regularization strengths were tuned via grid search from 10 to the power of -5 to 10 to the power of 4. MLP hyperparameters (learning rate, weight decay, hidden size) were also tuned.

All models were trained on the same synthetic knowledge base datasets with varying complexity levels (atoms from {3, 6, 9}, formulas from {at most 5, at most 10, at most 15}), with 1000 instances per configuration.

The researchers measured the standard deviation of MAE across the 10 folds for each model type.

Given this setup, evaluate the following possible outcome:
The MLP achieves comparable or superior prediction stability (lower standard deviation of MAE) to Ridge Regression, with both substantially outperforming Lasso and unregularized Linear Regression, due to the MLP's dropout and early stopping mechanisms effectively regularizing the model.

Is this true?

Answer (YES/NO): NO